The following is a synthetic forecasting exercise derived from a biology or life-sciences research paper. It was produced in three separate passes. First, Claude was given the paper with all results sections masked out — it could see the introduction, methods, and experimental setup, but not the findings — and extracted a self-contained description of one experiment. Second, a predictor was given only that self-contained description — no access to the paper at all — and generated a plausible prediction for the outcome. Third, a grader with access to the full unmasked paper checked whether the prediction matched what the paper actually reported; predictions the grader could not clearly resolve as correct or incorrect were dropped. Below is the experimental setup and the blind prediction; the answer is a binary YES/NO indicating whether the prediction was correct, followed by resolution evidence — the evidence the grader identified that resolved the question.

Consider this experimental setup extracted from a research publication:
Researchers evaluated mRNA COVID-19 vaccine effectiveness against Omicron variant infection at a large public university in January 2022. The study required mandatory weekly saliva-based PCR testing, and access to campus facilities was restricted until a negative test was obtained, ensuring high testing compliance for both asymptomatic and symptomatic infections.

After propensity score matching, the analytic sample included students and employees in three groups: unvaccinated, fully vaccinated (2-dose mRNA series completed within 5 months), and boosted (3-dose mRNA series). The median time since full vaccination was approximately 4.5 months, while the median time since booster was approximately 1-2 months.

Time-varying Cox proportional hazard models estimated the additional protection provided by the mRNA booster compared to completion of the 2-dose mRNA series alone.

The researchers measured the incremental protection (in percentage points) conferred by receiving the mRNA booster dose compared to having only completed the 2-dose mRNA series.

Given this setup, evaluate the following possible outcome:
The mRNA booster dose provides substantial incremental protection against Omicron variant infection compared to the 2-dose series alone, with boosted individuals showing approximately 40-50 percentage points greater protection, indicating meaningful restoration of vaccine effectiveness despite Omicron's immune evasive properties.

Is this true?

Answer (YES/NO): NO